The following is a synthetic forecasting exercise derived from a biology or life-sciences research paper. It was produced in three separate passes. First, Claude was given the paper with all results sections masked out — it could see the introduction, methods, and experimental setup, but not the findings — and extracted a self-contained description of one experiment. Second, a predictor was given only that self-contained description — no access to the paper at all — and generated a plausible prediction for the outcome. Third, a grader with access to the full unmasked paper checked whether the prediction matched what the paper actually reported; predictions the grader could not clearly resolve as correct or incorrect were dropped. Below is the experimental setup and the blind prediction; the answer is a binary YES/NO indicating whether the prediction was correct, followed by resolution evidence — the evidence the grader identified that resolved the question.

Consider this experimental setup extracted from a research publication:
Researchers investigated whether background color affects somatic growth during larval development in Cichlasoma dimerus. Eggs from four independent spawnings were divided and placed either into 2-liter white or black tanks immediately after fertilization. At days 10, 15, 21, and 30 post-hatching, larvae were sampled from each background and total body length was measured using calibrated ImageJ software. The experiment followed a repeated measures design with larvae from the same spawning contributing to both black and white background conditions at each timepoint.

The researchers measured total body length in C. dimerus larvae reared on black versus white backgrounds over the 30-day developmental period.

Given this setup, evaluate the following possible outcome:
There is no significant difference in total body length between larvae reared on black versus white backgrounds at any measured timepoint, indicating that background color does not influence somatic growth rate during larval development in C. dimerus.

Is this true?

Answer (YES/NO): YES